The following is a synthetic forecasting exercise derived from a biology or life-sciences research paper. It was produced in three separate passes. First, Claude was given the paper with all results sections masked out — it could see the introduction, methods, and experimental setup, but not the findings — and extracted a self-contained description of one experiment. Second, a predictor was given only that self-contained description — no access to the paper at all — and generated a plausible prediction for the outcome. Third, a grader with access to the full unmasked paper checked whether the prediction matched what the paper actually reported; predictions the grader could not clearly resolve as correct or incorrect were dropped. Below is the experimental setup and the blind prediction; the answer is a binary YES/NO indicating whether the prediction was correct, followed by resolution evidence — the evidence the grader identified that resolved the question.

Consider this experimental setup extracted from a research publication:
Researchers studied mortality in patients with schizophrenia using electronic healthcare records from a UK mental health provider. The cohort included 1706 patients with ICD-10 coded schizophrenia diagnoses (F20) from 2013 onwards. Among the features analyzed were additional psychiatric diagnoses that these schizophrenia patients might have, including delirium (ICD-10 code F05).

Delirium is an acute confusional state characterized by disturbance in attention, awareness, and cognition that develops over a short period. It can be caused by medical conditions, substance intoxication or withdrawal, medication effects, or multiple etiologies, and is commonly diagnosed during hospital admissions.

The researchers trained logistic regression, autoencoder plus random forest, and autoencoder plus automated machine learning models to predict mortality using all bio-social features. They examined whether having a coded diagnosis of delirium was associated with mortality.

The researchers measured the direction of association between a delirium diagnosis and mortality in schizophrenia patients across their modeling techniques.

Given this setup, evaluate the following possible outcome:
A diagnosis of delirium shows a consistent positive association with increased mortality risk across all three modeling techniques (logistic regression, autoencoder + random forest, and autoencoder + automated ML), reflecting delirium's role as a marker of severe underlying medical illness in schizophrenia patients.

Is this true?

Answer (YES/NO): YES